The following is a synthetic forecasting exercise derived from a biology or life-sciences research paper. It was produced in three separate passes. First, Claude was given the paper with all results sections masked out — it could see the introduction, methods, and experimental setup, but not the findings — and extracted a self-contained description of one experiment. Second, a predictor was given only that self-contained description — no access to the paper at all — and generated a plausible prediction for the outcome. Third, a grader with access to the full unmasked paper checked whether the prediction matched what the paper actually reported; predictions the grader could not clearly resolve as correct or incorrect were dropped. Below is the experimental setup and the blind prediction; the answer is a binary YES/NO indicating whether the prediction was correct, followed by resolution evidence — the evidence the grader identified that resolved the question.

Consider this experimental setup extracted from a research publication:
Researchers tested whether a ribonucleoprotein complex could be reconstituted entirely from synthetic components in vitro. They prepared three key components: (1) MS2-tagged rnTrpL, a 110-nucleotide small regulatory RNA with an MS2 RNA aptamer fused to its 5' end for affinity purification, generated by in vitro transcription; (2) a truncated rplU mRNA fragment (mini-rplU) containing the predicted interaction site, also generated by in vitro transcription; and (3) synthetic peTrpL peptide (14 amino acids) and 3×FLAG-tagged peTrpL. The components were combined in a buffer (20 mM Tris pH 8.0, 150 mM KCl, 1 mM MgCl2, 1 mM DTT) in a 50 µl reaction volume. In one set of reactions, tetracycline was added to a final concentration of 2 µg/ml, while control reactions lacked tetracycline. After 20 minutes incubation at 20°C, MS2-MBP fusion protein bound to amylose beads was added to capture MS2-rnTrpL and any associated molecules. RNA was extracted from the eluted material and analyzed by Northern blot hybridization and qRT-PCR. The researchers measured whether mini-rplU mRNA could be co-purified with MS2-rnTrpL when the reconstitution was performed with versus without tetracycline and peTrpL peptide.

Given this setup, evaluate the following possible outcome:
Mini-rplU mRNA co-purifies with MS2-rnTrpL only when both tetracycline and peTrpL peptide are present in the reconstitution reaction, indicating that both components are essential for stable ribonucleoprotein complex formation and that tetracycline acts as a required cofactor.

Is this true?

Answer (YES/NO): YES